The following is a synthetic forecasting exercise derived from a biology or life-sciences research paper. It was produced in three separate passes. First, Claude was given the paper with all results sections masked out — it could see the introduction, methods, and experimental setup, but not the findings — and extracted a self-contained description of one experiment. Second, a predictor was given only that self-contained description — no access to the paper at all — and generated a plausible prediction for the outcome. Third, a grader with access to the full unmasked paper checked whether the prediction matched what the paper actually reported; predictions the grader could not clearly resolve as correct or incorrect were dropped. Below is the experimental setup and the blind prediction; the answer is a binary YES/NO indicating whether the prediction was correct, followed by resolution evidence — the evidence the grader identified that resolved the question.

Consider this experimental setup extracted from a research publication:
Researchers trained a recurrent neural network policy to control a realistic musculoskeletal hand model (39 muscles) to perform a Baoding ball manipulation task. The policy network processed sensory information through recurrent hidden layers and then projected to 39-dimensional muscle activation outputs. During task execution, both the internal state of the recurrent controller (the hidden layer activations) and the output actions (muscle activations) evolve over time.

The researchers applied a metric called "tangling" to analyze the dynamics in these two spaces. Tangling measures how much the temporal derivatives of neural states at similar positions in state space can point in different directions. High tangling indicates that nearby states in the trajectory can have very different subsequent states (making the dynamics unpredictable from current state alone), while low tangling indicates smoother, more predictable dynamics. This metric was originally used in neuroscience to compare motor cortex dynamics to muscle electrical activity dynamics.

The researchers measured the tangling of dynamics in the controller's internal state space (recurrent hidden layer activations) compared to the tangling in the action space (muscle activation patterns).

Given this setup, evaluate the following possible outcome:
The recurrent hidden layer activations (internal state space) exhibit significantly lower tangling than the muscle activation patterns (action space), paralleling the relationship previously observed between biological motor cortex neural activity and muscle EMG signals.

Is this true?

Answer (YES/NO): YES